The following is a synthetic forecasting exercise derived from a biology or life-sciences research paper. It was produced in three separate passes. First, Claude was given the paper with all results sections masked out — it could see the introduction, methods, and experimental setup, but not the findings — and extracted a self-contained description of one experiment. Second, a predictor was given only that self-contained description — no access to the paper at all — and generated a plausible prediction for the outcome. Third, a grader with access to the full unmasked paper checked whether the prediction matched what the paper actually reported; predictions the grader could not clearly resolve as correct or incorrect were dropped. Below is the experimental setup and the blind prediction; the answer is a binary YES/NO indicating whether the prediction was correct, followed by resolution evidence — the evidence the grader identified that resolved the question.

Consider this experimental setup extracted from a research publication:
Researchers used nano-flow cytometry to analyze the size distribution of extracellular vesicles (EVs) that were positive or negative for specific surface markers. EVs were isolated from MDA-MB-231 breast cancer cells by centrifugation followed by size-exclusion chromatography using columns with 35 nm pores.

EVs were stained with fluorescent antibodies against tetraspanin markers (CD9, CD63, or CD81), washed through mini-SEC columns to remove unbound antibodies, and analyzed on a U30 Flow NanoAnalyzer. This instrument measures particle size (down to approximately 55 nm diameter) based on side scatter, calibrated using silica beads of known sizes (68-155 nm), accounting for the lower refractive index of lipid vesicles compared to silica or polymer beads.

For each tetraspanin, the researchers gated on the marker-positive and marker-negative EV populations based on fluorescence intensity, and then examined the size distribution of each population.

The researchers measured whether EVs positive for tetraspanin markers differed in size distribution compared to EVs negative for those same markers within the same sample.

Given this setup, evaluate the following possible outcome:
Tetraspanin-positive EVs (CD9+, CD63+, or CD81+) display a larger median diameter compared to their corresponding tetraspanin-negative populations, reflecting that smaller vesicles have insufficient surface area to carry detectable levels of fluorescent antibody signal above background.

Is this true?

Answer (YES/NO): NO